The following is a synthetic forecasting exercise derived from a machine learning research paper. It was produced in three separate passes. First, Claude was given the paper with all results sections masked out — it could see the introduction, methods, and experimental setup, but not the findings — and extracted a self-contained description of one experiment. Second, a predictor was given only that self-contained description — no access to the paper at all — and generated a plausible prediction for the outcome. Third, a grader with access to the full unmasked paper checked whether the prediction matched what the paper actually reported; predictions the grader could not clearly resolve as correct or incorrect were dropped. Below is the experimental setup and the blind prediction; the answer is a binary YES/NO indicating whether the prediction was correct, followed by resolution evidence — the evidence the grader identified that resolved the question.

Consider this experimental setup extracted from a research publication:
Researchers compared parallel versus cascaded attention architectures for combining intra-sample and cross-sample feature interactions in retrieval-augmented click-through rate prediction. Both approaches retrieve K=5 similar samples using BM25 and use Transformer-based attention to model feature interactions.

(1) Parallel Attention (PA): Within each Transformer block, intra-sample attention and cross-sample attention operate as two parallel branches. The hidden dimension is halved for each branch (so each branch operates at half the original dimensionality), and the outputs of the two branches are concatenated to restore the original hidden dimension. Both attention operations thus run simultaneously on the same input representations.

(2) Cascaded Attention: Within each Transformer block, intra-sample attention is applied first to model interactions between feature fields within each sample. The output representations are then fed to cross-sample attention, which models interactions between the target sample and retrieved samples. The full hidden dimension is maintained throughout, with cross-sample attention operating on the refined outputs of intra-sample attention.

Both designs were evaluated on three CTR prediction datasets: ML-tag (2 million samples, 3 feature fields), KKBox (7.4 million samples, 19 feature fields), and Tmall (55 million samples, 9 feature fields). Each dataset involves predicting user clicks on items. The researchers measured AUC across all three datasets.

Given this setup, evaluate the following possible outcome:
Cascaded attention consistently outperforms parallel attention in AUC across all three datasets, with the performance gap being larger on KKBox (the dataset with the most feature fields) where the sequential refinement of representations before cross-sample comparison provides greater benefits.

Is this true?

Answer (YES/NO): NO